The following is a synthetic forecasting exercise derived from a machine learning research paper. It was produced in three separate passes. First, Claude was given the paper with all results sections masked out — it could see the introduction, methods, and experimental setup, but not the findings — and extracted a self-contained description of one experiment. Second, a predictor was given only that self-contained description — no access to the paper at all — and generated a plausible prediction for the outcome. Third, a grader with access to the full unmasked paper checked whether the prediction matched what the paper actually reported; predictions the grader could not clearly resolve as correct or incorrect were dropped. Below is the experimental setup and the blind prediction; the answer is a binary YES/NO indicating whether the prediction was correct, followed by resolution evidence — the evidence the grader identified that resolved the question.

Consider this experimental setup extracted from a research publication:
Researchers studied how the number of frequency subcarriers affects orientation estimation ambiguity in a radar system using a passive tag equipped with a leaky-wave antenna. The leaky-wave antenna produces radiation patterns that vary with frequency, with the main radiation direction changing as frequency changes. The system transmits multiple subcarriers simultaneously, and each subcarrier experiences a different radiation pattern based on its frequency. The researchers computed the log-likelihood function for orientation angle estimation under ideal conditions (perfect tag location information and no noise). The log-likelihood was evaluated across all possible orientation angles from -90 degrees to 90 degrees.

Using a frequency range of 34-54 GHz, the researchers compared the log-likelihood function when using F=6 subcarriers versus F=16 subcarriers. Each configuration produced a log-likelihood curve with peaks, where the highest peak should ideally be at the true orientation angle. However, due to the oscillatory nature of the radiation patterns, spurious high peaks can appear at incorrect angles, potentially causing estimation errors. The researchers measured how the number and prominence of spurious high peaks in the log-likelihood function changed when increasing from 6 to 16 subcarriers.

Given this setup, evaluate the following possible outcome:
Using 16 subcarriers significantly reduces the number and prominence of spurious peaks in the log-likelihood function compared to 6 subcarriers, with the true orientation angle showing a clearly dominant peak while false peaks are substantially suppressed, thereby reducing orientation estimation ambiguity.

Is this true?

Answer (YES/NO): YES